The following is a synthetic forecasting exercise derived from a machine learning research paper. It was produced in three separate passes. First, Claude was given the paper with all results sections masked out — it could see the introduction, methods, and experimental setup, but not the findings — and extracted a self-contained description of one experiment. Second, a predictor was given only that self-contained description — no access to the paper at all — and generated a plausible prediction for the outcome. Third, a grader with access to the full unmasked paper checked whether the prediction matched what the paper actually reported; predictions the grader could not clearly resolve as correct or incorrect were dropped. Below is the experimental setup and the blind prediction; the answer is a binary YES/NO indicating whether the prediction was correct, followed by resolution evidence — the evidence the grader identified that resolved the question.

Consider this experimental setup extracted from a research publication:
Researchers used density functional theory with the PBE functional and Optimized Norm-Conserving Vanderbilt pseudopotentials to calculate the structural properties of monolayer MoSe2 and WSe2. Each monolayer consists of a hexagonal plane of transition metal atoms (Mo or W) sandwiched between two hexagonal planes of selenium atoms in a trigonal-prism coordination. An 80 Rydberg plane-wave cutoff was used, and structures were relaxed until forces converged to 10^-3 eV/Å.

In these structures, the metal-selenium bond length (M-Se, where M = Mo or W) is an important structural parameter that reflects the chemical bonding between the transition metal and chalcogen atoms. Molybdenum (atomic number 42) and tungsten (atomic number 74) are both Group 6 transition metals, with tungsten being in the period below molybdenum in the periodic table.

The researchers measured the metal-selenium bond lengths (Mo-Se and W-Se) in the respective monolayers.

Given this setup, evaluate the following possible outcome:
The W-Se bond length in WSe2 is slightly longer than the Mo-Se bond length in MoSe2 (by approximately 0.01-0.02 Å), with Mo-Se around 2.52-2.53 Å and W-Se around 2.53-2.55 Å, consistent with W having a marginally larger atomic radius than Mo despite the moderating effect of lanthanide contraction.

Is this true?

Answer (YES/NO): NO